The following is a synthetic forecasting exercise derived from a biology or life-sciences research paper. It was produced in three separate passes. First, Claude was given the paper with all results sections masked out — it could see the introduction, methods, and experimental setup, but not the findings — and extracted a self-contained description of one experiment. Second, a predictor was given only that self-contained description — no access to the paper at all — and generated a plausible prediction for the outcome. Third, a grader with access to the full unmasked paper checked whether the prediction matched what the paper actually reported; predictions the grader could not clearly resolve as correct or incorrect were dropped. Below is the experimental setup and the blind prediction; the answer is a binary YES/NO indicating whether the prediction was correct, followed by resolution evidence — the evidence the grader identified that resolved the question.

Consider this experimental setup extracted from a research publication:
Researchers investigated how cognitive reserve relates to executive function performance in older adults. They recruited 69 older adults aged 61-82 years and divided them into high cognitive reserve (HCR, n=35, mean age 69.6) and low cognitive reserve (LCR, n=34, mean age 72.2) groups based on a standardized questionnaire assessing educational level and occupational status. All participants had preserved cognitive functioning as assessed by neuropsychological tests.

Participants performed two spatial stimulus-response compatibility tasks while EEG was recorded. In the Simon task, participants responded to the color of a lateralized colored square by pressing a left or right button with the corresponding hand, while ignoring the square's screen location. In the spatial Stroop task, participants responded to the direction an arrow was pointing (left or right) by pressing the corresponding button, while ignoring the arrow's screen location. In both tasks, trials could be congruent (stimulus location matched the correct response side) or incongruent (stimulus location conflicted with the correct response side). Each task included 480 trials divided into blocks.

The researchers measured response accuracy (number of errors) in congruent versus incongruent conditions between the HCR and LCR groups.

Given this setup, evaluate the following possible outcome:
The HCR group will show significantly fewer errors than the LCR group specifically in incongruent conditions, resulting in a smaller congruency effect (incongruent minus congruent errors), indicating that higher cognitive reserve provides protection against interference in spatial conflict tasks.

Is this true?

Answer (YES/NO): YES